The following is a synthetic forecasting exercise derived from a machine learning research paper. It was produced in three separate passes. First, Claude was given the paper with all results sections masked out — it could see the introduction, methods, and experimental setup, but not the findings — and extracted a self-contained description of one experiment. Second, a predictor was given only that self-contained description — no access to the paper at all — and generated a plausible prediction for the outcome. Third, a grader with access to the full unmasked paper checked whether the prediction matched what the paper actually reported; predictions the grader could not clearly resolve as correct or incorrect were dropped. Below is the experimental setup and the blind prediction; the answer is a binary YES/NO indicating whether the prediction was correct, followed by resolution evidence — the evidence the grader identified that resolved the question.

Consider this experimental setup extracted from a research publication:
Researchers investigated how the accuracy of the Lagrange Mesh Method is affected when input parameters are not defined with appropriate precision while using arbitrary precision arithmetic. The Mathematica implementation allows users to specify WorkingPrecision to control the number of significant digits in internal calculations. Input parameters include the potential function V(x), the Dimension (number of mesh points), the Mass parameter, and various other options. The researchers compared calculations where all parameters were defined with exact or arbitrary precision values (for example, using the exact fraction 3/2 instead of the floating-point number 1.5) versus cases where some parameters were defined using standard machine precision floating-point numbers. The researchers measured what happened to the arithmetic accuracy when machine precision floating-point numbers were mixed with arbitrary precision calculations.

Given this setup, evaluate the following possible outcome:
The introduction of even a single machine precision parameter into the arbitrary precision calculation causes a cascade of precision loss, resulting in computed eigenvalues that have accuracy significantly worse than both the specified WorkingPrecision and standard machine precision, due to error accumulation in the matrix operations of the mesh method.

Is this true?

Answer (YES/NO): NO